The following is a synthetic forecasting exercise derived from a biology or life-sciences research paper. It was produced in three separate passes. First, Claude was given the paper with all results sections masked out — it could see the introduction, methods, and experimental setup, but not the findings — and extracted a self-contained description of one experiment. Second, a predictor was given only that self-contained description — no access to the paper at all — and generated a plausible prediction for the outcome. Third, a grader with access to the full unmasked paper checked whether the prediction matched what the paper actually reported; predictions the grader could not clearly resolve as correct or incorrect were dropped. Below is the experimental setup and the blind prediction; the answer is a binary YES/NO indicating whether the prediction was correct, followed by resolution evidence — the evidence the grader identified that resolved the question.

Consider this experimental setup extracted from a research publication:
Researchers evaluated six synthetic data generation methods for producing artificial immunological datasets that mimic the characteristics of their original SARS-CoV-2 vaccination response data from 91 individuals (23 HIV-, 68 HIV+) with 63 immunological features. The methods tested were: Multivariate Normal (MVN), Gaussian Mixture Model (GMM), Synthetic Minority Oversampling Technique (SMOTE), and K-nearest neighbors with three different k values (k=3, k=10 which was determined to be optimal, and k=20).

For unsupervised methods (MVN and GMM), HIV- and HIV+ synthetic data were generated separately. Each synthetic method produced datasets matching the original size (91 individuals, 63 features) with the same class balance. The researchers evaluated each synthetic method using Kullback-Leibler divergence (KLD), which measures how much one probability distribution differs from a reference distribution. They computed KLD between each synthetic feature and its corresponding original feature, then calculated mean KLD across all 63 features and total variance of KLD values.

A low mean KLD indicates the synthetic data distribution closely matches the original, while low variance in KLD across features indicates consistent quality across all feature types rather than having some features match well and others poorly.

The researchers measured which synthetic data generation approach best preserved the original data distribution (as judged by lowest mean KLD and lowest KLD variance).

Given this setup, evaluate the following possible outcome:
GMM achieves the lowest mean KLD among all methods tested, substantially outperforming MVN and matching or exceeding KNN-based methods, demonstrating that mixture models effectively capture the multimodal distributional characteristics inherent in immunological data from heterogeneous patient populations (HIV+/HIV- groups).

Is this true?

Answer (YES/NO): YES